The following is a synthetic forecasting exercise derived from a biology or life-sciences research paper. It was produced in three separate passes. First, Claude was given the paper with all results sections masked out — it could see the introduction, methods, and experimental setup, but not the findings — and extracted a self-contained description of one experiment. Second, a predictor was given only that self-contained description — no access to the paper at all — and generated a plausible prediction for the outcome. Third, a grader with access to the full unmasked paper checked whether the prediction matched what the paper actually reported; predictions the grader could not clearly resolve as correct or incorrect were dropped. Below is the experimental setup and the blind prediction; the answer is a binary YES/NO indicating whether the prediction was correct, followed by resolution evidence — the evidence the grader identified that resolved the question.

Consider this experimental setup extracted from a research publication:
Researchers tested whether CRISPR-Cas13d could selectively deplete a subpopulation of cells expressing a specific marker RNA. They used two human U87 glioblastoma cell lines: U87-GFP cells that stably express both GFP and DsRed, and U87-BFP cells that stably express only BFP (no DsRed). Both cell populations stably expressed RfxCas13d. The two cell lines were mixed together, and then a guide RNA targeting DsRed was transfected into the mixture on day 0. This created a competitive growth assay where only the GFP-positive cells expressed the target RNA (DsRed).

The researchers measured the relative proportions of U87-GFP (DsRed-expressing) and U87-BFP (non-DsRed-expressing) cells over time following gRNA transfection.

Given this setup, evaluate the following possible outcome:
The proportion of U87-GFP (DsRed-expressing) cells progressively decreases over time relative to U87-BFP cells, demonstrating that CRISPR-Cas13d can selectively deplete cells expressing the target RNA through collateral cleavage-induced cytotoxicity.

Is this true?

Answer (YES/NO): YES